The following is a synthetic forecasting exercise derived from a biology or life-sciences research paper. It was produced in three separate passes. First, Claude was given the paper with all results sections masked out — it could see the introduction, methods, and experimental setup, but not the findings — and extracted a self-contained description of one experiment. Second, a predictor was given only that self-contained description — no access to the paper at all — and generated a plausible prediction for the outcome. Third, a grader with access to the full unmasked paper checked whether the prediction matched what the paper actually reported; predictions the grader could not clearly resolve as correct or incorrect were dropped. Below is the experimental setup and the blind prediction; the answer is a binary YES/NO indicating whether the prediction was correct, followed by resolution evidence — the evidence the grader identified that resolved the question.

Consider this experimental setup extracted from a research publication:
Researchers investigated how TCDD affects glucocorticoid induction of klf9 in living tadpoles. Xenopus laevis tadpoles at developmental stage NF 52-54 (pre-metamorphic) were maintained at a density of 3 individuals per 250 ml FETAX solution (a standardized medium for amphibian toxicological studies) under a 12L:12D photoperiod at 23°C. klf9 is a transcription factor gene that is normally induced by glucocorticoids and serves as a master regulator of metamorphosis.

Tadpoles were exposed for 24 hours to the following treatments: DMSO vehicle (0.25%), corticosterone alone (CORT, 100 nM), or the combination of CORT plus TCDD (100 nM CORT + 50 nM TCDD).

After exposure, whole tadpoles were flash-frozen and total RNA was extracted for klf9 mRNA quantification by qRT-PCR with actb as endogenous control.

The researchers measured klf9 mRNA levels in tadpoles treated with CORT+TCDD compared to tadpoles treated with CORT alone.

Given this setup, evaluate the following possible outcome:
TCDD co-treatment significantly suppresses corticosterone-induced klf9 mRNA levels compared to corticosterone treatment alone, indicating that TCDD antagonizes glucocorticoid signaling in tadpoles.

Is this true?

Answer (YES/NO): NO